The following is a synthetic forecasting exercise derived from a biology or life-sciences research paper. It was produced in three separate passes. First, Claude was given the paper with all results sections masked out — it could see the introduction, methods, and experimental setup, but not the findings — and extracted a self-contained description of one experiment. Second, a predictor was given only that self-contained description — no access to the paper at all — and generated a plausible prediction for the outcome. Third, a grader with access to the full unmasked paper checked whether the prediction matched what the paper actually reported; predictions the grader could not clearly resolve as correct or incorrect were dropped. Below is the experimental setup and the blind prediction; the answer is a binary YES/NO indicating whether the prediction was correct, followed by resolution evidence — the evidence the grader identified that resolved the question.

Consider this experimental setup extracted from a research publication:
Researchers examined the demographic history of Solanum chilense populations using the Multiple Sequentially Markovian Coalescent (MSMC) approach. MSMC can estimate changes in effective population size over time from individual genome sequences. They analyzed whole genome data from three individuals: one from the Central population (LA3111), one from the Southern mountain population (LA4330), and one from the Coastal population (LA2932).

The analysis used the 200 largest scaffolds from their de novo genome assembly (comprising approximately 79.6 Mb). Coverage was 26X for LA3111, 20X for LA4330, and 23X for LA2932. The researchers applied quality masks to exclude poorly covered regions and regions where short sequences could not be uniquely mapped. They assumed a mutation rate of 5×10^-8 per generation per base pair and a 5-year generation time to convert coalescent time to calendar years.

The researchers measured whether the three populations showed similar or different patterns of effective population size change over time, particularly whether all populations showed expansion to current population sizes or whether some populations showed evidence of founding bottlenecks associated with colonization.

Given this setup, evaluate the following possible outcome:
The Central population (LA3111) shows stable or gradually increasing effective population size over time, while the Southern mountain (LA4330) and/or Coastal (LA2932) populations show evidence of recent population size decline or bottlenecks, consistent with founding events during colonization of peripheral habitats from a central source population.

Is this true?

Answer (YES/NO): YES